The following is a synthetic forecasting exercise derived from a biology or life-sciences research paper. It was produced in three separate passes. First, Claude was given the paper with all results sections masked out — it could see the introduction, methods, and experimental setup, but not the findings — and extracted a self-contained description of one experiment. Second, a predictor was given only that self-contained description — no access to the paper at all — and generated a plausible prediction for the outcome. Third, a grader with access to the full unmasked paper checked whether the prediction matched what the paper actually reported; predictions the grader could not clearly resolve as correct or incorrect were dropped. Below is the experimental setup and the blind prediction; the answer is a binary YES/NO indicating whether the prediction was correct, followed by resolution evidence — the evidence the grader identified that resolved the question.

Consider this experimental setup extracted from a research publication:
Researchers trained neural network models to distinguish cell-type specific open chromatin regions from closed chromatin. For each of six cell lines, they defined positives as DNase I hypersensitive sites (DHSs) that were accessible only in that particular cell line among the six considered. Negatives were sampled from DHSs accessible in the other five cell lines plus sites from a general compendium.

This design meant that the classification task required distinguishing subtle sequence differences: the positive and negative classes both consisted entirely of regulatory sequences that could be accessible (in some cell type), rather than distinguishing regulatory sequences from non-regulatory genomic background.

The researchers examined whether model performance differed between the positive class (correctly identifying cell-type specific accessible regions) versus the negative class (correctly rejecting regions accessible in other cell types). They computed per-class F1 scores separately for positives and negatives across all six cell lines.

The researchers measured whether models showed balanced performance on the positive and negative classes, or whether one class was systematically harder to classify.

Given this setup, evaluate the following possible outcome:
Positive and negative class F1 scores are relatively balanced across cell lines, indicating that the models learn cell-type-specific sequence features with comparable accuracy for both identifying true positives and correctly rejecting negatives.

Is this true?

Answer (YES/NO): NO